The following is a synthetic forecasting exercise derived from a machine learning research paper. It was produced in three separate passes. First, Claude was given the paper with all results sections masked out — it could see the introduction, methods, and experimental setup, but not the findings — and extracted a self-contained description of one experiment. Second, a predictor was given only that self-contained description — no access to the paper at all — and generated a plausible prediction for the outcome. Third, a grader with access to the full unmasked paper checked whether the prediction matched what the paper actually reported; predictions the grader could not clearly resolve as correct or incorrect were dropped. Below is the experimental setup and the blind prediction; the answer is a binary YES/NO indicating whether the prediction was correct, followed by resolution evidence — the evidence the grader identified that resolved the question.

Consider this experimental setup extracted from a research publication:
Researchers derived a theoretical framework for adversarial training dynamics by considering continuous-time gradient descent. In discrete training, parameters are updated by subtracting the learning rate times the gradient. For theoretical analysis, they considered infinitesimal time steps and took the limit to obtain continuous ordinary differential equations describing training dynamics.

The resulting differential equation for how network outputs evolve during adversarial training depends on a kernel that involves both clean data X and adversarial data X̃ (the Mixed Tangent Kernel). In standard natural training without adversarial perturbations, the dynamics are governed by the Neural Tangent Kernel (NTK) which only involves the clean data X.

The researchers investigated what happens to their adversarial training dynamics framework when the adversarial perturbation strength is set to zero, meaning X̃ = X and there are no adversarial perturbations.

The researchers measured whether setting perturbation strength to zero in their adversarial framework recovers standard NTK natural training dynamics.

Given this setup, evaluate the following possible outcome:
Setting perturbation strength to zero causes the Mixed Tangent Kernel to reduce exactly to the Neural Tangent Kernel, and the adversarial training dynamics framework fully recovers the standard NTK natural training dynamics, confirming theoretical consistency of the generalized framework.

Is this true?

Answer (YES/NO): YES